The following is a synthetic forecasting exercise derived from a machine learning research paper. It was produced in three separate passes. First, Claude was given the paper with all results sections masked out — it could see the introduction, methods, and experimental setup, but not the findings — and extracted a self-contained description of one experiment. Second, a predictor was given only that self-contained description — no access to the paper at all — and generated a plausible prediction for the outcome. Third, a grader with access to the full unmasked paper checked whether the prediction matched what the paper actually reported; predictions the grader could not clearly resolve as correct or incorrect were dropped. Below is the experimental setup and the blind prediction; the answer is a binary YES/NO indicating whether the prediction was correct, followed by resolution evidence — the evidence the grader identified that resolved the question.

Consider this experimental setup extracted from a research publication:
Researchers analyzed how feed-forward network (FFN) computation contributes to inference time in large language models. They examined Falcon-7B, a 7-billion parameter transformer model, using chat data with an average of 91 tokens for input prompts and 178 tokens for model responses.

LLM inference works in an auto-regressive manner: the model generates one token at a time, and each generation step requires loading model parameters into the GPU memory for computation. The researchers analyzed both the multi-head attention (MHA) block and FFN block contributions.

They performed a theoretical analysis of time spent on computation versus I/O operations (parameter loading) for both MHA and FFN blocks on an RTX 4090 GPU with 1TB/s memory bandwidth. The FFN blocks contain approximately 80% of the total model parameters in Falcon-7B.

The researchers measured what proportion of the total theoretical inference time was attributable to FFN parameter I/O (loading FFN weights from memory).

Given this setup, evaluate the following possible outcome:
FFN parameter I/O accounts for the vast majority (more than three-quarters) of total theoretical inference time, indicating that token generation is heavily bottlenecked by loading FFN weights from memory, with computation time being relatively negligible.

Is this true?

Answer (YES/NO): YES